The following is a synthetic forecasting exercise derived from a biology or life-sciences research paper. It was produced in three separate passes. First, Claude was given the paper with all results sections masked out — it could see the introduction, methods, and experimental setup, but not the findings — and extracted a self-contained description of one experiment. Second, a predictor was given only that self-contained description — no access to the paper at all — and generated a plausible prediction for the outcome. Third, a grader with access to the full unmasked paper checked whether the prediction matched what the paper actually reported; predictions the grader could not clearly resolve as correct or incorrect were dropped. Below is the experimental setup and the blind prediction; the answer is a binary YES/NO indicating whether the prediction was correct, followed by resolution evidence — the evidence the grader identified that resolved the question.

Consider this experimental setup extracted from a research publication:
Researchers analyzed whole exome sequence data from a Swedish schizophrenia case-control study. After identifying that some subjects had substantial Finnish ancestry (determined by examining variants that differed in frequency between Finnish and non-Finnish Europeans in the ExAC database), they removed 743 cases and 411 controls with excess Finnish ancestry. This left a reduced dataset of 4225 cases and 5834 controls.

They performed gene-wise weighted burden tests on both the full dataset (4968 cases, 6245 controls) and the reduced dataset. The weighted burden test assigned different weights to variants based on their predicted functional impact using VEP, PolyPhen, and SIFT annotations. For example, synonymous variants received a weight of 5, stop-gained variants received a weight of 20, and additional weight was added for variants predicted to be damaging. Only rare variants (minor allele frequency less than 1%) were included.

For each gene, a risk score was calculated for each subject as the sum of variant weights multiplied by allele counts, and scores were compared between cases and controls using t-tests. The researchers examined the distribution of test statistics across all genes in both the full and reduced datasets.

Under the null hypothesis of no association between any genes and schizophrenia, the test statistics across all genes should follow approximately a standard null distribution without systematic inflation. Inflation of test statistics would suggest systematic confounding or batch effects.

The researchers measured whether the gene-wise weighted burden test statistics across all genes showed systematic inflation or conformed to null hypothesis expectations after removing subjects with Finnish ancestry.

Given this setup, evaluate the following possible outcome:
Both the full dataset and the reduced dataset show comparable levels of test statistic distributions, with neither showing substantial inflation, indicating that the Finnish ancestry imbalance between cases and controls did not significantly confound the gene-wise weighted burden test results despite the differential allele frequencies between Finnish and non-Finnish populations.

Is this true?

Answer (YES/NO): NO